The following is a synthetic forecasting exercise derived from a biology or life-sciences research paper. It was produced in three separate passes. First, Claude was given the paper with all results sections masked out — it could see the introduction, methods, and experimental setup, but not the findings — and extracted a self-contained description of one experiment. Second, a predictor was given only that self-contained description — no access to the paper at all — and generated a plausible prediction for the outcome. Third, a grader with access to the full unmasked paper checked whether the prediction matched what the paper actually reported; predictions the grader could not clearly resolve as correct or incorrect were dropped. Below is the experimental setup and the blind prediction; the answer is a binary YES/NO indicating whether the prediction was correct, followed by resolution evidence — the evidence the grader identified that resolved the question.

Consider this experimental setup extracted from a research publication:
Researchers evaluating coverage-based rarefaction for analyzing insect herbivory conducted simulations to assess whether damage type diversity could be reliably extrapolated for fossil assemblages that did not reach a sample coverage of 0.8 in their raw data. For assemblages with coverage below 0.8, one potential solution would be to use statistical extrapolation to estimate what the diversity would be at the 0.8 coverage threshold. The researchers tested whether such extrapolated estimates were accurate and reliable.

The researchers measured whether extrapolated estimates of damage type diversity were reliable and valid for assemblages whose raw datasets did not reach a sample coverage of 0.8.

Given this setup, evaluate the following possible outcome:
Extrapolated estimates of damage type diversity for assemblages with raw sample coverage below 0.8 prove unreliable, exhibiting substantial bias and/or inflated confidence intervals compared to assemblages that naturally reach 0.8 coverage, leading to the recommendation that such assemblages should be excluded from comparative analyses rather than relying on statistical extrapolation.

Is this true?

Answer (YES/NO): YES